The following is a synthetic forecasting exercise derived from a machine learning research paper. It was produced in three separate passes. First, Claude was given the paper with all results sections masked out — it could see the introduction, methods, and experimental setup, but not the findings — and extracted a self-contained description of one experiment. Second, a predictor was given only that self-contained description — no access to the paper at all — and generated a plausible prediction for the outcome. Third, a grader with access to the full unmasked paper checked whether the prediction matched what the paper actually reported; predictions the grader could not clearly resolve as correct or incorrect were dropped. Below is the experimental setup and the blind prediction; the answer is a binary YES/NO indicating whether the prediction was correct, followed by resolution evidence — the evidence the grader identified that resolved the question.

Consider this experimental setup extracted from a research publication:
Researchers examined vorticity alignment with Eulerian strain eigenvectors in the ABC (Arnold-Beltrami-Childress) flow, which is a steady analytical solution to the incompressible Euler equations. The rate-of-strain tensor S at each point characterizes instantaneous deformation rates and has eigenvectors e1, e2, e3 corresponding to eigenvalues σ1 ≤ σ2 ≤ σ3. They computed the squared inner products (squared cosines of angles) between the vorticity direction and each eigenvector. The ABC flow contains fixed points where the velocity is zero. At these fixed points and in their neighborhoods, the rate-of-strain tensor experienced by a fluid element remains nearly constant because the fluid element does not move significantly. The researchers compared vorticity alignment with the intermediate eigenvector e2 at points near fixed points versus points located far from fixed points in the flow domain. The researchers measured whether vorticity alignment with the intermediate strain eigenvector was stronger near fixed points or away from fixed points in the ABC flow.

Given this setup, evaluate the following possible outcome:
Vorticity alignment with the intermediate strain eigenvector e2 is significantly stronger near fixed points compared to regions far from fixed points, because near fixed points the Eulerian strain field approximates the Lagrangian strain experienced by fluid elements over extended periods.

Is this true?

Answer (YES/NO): YES